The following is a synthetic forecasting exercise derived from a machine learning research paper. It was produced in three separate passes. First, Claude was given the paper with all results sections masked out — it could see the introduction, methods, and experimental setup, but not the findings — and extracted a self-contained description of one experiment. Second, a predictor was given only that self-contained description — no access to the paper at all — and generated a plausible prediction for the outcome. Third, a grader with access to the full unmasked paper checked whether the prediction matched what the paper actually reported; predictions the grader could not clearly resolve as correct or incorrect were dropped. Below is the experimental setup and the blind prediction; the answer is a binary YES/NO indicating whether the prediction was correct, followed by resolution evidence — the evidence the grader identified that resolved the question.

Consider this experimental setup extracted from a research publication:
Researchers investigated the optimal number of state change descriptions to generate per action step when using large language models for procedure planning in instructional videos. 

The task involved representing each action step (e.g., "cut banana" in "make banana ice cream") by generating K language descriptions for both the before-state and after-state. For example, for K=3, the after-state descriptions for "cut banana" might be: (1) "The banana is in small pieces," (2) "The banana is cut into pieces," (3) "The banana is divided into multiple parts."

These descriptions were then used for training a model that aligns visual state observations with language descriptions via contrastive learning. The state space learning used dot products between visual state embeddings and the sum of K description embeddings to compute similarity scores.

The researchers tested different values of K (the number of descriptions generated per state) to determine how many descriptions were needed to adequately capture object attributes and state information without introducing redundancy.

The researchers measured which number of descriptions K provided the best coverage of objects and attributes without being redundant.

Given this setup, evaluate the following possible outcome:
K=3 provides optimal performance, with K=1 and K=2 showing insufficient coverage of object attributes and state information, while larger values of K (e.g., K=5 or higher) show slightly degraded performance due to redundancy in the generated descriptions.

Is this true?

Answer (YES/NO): NO